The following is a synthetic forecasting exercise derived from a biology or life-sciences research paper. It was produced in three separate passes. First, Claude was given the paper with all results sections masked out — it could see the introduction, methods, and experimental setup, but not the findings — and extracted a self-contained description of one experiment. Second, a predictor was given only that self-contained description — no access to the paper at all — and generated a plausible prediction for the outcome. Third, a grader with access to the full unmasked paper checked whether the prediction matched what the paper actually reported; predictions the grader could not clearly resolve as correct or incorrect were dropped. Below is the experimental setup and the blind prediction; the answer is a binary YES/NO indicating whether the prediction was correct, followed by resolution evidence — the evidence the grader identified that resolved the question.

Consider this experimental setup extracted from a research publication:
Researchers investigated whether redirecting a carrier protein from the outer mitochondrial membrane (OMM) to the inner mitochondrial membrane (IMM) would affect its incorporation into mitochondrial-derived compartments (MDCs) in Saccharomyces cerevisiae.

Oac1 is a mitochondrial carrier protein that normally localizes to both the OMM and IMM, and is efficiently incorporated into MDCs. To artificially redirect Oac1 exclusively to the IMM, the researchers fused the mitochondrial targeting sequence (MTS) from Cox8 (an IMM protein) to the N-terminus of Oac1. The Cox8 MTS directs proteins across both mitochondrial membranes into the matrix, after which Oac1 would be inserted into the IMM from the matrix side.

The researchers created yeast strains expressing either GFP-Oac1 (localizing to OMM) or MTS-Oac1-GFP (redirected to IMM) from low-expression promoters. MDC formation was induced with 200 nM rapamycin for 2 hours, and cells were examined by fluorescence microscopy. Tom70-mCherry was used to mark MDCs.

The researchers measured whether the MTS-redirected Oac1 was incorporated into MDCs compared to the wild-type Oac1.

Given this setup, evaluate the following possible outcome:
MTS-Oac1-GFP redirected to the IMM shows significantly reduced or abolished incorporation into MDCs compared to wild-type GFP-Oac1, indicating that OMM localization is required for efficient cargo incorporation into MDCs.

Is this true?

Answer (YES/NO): YES